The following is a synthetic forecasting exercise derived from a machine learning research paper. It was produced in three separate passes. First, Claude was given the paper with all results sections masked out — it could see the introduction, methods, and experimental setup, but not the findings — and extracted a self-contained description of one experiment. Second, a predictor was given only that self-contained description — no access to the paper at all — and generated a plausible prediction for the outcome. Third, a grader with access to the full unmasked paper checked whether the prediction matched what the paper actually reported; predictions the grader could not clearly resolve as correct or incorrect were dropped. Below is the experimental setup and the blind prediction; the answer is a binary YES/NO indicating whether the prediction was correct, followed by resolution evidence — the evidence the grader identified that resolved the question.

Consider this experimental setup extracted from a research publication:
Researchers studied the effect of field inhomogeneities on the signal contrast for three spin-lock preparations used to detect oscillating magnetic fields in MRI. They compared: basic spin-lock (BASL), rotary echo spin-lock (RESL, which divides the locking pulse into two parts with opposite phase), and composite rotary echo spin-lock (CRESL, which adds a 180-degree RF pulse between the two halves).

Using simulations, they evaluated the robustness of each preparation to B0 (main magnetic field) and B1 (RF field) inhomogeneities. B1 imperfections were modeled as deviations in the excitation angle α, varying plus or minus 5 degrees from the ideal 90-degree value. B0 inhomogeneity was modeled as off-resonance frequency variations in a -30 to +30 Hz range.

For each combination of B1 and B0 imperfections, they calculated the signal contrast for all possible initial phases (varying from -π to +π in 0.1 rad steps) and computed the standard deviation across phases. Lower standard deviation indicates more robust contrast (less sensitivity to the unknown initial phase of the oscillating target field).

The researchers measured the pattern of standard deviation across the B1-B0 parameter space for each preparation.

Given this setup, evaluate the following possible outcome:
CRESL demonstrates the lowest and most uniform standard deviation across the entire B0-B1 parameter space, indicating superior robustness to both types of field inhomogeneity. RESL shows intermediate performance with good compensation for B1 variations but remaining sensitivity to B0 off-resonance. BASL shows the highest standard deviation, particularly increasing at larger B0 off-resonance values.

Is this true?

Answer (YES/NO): NO